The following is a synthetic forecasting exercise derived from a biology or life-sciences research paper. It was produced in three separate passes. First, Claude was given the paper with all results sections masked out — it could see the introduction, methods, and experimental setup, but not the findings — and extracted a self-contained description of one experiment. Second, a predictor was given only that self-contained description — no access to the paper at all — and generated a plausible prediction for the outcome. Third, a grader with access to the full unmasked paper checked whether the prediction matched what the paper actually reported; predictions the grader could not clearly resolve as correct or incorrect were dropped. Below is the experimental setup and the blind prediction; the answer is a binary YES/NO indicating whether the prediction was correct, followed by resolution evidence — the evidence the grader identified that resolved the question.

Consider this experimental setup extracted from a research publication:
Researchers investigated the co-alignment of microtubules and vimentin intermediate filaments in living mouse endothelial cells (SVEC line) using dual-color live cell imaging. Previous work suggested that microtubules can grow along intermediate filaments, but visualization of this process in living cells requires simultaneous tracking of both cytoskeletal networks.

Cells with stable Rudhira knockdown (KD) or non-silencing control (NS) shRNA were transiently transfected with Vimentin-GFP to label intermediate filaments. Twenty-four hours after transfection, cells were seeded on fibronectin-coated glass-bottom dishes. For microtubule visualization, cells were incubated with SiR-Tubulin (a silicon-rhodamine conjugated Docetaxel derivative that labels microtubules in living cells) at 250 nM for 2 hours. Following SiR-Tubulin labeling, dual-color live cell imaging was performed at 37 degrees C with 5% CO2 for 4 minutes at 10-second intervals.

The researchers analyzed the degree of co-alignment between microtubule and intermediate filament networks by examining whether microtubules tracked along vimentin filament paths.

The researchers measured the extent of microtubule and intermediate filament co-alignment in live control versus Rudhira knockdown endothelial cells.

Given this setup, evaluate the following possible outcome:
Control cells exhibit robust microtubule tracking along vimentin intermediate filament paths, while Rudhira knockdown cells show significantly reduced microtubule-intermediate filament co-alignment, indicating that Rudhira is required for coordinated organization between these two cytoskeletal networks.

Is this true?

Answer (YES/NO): YES